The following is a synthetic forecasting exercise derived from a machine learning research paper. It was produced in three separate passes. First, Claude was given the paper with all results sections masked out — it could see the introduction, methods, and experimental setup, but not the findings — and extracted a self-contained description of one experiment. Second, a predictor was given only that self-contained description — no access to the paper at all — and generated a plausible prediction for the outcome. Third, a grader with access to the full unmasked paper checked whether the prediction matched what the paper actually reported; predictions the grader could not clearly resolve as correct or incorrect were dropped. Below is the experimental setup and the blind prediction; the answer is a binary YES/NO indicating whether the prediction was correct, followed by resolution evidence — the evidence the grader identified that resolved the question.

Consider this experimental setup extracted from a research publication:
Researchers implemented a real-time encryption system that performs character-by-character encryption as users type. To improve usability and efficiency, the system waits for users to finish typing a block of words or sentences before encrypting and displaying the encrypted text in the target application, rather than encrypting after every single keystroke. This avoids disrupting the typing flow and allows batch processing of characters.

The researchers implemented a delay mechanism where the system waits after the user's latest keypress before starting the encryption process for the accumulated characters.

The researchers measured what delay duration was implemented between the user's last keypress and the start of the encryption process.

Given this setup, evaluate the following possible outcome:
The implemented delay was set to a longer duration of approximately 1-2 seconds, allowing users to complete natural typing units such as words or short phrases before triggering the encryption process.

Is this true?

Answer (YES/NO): NO